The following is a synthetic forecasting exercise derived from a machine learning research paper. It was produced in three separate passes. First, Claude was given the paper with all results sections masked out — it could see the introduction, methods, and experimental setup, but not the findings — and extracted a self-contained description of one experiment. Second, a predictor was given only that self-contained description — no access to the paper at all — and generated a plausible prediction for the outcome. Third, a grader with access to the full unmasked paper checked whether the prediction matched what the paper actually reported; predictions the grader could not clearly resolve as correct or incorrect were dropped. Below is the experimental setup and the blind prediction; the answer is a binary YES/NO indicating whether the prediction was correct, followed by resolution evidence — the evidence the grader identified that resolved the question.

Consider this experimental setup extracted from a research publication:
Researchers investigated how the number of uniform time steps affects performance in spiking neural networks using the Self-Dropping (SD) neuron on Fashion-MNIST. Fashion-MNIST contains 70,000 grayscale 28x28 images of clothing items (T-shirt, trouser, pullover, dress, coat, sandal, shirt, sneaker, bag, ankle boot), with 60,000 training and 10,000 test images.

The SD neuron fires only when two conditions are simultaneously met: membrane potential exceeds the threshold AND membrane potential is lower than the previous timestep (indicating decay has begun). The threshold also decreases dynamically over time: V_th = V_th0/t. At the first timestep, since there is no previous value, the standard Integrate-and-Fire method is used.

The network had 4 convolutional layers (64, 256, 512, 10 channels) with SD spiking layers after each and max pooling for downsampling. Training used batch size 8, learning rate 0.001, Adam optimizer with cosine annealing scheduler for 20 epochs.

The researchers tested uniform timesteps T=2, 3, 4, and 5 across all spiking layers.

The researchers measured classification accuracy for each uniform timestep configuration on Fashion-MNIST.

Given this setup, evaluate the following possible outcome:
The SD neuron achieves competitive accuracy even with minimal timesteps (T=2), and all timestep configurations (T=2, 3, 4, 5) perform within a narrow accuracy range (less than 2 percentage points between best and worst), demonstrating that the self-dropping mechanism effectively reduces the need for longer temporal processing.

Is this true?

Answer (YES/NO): YES